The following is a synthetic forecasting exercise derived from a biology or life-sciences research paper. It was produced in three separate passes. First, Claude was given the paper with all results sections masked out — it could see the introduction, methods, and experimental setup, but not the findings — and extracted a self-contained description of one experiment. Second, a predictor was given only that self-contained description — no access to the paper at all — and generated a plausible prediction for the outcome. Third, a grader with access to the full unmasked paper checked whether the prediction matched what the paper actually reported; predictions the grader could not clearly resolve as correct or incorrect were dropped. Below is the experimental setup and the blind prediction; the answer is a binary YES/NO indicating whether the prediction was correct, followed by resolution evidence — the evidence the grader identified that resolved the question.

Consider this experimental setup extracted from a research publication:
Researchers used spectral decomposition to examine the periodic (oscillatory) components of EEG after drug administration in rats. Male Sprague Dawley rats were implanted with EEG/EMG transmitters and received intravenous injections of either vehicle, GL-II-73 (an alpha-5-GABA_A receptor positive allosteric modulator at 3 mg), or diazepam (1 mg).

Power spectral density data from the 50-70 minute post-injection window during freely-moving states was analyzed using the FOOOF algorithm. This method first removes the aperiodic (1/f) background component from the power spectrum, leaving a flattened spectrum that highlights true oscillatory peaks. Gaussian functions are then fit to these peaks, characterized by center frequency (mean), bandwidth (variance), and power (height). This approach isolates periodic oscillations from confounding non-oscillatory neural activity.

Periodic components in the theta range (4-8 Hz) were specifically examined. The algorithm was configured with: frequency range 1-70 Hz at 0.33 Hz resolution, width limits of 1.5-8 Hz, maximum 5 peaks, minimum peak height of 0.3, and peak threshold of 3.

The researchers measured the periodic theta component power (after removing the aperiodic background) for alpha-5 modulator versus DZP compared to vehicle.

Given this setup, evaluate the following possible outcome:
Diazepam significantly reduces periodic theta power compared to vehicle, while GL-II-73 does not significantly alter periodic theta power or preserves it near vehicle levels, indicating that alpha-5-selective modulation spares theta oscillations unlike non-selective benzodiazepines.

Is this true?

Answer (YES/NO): NO